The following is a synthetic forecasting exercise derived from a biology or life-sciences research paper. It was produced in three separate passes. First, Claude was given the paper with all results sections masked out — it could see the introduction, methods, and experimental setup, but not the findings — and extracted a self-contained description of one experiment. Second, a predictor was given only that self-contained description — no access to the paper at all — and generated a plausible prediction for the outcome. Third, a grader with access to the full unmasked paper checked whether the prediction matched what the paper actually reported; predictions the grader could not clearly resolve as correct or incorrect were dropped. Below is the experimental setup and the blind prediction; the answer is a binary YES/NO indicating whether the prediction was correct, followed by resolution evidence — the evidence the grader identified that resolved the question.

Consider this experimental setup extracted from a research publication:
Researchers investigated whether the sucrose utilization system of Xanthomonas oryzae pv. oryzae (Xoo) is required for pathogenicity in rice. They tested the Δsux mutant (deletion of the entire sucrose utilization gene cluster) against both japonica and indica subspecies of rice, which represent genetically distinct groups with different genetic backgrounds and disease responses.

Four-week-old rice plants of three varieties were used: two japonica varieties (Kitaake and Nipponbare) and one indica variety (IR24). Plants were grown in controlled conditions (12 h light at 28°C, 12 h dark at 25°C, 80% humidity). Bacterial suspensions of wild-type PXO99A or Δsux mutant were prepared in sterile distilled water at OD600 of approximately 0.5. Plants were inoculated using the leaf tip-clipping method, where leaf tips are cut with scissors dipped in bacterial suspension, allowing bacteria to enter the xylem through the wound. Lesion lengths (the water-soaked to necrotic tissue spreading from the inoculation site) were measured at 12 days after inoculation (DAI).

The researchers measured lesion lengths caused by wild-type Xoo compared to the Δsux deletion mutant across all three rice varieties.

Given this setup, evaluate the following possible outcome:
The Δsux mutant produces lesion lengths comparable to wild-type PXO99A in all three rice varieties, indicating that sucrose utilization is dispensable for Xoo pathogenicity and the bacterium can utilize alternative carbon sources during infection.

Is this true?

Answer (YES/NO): NO